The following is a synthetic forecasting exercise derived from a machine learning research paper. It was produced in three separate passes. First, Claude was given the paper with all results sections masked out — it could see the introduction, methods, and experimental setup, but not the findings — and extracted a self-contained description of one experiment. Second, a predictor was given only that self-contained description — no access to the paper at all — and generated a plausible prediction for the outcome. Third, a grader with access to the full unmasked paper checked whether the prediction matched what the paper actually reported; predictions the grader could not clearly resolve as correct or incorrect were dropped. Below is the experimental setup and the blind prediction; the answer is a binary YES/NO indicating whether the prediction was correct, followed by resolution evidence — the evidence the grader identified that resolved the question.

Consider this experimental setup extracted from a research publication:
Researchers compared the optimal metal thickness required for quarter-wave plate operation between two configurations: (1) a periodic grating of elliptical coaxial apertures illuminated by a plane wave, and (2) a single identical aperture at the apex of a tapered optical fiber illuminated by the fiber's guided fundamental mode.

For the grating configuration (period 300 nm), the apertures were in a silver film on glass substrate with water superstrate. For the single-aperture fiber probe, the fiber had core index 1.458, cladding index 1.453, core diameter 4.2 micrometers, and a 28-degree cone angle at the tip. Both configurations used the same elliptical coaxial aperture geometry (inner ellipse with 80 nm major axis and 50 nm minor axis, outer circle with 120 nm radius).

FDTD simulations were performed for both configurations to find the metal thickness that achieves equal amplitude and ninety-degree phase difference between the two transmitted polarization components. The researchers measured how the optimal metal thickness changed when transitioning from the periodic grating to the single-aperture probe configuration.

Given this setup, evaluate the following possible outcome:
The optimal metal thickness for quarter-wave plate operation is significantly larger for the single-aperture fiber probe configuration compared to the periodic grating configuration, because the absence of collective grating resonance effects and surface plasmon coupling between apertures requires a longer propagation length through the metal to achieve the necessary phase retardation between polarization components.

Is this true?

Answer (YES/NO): NO